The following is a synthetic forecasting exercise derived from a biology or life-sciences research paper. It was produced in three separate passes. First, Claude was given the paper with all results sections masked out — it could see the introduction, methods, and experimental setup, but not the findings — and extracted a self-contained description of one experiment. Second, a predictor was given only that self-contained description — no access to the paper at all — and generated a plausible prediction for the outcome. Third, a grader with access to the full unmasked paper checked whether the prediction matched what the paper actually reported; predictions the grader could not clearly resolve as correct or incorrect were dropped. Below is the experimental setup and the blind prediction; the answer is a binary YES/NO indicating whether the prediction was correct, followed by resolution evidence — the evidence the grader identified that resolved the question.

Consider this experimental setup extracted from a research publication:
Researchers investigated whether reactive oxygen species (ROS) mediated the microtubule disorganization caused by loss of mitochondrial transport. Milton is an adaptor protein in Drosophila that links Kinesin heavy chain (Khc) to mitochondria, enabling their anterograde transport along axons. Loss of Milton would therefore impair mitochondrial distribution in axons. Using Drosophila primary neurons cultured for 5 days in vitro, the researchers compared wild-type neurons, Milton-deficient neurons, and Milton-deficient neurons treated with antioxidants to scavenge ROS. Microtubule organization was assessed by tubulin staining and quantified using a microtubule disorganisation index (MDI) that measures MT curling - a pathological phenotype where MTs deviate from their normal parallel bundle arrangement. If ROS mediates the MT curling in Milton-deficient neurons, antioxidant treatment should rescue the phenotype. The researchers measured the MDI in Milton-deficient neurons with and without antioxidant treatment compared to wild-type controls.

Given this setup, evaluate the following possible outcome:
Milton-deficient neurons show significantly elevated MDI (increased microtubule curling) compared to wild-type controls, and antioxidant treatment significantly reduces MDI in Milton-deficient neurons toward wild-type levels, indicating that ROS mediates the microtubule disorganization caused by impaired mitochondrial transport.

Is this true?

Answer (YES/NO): YES